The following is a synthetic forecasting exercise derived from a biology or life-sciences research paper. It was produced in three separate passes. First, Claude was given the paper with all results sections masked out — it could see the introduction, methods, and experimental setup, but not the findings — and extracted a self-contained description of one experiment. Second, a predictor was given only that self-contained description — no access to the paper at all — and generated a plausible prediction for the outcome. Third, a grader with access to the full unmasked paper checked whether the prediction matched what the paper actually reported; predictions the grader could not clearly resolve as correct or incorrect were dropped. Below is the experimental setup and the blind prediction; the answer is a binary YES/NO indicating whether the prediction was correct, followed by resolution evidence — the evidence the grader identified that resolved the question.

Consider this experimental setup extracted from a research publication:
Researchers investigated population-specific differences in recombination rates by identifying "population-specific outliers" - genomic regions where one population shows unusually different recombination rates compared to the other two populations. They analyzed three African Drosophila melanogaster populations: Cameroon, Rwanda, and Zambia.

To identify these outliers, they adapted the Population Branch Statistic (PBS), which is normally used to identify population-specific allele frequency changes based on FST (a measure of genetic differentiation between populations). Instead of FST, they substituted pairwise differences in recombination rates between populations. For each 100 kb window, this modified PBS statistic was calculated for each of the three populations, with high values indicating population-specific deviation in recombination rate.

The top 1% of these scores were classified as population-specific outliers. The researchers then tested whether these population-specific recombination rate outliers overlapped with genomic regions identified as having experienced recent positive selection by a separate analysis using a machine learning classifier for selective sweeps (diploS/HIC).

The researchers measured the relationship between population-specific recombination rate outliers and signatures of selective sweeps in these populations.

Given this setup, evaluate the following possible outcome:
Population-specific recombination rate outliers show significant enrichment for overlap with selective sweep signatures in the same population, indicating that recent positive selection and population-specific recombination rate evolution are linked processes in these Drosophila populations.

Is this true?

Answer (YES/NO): NO